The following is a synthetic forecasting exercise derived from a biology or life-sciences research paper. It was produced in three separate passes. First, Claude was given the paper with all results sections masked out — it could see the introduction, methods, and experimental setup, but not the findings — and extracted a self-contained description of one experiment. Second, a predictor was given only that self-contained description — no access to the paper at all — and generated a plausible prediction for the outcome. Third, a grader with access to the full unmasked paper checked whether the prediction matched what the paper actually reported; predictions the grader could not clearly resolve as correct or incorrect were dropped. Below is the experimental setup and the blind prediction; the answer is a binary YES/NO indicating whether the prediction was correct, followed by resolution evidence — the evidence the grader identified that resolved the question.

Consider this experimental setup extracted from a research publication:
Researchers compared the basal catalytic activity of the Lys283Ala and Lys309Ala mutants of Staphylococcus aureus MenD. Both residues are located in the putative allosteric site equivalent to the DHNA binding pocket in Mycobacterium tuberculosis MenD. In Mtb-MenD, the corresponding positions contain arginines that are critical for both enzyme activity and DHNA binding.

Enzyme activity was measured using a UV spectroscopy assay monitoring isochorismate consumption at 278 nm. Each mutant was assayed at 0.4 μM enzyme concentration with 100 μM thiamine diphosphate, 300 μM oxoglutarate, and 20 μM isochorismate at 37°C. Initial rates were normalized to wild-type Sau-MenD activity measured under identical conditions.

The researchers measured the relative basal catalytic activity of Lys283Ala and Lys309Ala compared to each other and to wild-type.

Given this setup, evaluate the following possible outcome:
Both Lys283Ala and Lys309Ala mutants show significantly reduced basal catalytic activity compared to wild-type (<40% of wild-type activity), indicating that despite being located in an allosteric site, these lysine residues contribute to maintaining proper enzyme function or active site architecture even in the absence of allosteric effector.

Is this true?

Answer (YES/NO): NO